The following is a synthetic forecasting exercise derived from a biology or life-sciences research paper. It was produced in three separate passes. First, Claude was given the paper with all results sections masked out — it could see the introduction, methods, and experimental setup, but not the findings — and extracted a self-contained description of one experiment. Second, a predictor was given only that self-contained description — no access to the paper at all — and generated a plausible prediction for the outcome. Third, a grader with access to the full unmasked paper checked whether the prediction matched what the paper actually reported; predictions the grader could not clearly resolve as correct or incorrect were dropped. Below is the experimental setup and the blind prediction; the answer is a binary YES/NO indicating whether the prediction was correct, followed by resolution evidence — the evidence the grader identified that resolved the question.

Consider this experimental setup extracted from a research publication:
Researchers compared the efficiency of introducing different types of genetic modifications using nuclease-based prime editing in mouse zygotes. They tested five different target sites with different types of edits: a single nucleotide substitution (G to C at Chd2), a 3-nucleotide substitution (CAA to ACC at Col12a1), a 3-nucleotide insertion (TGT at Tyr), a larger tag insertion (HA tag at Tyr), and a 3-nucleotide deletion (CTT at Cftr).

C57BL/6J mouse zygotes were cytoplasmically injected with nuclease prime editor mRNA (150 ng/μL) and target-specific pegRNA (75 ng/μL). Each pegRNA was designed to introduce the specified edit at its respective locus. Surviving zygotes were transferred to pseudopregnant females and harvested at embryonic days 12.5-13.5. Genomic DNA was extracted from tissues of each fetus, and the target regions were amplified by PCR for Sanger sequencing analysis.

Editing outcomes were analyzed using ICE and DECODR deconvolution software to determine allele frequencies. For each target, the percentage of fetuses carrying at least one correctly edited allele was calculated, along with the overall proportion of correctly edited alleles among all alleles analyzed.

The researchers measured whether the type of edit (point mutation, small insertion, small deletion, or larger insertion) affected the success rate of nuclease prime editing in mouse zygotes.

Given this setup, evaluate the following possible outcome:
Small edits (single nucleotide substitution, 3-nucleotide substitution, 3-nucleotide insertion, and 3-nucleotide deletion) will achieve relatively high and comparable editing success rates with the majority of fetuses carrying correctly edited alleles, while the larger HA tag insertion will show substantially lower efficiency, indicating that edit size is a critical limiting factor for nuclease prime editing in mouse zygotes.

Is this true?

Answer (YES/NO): NO